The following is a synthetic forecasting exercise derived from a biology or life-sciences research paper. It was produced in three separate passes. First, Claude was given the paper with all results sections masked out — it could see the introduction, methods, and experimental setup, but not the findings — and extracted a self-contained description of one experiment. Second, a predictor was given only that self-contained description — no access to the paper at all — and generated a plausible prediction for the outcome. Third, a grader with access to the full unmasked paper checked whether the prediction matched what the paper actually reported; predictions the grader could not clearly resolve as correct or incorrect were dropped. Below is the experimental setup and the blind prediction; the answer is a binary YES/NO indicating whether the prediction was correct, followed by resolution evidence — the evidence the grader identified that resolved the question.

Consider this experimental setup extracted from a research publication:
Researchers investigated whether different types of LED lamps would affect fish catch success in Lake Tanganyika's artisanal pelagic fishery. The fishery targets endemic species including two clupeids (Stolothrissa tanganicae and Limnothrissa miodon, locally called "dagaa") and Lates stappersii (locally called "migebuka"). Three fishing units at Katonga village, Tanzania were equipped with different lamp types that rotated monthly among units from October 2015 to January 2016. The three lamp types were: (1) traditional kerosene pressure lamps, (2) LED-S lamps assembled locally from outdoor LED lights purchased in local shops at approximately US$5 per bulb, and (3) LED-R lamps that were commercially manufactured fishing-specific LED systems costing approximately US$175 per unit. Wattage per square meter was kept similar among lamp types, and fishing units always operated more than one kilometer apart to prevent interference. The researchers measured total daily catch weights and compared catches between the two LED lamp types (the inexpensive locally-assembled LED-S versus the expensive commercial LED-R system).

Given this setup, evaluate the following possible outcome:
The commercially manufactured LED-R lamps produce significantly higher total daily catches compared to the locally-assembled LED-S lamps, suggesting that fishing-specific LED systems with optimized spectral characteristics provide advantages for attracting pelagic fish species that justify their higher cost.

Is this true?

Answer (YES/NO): NO